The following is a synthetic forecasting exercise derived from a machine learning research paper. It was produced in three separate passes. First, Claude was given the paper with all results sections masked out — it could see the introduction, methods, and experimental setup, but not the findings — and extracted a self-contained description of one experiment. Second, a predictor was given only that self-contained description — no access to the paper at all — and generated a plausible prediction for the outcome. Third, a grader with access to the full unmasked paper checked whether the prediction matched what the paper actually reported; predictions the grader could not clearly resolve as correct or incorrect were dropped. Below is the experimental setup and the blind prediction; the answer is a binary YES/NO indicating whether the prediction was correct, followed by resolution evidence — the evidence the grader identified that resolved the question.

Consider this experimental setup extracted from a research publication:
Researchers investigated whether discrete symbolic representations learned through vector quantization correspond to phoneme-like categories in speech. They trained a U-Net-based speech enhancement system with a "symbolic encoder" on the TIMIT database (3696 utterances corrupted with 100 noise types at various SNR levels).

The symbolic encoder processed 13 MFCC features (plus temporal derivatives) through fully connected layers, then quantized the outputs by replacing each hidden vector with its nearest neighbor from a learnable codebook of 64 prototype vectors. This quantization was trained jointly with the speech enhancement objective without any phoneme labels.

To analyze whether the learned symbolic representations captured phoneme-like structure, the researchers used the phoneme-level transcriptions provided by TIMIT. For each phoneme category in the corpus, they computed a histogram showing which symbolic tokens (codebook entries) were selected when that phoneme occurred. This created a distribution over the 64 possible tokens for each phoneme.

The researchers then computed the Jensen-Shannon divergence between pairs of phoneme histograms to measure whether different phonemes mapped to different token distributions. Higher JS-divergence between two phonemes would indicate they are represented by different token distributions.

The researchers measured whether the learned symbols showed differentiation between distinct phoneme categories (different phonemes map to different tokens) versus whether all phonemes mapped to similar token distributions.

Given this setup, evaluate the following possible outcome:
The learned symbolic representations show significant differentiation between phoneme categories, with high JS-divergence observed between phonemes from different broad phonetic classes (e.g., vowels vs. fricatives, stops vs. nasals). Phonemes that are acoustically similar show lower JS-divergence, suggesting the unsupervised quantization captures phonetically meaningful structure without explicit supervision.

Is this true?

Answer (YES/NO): YES